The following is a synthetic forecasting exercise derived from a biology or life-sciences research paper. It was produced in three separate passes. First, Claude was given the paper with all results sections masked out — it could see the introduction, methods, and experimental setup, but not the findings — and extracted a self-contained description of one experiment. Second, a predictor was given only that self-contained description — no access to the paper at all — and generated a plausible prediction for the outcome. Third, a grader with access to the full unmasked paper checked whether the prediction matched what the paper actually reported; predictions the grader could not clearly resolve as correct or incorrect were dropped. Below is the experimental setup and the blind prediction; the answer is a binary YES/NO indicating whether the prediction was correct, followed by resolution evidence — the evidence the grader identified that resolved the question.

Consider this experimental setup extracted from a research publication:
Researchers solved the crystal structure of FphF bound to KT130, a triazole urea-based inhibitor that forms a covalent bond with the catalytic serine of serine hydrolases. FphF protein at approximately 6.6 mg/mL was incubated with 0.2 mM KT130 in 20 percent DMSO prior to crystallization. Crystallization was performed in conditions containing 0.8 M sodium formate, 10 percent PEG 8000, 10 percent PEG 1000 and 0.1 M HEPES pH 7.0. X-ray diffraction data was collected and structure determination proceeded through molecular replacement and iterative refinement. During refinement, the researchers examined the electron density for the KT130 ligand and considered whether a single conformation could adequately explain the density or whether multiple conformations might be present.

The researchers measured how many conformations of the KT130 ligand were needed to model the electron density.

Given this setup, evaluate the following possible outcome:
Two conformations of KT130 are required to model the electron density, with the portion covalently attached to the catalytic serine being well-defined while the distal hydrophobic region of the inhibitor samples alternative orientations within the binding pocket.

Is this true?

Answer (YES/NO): NO